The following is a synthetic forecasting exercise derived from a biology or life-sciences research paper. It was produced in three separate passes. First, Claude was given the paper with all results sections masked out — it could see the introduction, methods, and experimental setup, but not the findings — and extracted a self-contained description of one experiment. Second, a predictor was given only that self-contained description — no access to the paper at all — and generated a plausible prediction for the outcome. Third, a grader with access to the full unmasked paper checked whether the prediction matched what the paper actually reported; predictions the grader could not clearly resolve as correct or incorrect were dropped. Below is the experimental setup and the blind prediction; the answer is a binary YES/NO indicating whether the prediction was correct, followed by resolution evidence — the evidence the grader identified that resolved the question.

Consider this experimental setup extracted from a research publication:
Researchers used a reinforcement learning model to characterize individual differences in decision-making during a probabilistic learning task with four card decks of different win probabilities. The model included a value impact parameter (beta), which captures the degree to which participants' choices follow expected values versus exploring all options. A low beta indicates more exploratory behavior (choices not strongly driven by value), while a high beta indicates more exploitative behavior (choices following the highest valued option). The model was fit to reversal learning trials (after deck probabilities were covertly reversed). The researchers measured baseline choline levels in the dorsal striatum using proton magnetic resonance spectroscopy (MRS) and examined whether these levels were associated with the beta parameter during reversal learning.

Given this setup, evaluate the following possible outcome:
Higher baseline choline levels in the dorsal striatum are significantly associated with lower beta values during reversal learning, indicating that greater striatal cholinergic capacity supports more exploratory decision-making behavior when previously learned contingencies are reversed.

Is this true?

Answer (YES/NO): NO